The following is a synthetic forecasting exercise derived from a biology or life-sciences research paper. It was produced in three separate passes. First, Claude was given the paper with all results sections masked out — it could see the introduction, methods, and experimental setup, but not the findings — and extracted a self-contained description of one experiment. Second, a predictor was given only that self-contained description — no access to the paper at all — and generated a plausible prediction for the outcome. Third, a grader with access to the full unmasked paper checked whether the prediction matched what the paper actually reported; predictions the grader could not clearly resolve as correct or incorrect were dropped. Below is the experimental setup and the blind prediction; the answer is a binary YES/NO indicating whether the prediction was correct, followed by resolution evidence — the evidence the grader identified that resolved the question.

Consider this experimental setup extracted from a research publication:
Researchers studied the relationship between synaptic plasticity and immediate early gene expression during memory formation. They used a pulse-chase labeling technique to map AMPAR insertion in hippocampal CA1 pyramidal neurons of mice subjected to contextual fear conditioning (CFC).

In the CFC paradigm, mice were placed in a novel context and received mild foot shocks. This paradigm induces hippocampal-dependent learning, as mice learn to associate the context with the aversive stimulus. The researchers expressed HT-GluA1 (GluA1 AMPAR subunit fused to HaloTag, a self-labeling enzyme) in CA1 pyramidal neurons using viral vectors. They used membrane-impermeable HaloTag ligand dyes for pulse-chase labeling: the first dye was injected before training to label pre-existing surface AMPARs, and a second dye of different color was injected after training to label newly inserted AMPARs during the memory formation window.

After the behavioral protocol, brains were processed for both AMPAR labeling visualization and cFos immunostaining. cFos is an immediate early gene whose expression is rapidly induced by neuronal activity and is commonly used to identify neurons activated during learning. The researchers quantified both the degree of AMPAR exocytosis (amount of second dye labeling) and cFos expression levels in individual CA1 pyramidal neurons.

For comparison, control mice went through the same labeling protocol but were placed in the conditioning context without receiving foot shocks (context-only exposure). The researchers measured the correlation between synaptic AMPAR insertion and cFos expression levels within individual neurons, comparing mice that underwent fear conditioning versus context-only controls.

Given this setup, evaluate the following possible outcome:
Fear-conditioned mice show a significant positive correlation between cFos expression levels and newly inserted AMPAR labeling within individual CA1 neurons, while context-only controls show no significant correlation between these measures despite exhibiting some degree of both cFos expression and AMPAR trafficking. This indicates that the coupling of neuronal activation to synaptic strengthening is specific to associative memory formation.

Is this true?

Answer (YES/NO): YES